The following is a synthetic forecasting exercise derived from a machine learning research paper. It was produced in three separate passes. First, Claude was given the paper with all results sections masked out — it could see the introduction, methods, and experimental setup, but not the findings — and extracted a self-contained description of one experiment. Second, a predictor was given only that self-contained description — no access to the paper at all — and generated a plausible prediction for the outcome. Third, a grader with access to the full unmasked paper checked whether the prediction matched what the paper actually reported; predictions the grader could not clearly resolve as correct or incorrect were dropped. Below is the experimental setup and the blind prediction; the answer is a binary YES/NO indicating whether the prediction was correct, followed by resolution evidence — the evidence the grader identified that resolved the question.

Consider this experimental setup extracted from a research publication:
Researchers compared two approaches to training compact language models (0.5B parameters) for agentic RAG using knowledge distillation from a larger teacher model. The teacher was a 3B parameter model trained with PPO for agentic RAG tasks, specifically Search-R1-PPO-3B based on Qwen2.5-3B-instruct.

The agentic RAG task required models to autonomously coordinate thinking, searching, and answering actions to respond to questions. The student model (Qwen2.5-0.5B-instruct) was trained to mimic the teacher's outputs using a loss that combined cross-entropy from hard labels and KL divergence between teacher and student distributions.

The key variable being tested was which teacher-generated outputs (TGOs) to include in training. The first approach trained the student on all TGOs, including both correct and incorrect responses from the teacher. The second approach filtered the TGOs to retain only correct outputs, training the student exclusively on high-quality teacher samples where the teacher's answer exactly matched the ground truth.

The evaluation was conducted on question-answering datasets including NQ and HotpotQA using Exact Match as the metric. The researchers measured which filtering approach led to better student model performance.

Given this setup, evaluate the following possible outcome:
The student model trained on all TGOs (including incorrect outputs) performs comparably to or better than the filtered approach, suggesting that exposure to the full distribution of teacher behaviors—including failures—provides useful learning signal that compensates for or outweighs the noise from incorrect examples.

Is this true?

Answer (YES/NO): NO